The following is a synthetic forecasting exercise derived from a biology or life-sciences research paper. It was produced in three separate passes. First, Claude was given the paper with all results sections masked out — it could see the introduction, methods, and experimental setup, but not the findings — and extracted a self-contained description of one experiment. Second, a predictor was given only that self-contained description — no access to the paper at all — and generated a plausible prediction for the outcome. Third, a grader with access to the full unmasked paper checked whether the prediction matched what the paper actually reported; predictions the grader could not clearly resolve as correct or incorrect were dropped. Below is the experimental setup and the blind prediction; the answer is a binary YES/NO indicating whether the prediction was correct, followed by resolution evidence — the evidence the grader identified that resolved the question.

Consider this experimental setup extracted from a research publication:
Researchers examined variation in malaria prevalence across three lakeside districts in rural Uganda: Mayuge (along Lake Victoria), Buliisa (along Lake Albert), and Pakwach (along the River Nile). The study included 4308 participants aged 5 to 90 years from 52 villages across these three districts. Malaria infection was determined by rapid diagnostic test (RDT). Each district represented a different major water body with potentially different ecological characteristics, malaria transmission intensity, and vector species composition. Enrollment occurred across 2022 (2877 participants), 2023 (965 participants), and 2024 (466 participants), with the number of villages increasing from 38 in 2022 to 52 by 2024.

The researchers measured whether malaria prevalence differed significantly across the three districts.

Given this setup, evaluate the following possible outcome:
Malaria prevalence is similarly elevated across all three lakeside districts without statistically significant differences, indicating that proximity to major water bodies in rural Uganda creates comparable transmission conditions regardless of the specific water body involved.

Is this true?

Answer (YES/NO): NO